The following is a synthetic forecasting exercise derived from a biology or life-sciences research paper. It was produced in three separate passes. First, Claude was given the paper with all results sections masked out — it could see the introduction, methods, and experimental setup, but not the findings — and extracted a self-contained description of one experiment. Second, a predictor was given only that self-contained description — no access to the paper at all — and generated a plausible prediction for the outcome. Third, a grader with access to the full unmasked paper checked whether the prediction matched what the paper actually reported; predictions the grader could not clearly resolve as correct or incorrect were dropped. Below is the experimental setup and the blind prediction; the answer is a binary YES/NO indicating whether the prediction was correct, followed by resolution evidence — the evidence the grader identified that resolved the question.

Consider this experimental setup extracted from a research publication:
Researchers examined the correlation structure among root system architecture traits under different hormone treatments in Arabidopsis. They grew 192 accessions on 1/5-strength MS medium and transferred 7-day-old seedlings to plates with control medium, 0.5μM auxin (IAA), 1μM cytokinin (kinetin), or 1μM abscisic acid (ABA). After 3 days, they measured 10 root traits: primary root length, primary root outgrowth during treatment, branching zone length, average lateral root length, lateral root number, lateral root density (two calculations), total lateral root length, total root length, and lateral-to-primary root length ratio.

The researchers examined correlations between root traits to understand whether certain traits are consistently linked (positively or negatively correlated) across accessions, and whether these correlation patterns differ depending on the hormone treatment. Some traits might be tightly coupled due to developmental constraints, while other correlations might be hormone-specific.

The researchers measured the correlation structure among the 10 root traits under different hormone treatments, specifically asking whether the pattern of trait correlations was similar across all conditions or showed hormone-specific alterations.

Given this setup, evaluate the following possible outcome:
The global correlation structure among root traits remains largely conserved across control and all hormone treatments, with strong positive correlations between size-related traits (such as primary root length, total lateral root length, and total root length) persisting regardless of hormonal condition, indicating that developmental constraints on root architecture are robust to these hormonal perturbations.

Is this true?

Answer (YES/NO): NO